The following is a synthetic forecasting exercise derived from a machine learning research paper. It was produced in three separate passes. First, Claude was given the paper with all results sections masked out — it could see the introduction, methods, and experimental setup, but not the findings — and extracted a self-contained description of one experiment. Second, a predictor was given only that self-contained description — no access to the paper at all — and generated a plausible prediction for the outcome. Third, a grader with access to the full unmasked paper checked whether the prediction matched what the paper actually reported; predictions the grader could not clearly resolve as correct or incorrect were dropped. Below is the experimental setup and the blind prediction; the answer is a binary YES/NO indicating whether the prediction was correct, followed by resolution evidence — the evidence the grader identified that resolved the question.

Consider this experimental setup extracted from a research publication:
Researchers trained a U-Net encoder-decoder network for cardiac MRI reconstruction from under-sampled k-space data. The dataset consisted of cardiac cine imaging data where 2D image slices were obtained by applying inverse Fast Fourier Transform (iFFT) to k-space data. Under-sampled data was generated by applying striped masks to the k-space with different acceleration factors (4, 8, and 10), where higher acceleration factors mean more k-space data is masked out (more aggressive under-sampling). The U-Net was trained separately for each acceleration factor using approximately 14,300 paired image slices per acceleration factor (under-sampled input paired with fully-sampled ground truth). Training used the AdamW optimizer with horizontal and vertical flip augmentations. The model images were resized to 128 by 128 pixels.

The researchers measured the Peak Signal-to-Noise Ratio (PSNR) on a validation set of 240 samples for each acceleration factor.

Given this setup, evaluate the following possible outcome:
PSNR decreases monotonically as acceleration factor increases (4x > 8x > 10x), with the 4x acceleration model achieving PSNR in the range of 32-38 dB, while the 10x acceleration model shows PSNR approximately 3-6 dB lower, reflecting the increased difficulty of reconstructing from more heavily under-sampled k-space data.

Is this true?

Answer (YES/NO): NO